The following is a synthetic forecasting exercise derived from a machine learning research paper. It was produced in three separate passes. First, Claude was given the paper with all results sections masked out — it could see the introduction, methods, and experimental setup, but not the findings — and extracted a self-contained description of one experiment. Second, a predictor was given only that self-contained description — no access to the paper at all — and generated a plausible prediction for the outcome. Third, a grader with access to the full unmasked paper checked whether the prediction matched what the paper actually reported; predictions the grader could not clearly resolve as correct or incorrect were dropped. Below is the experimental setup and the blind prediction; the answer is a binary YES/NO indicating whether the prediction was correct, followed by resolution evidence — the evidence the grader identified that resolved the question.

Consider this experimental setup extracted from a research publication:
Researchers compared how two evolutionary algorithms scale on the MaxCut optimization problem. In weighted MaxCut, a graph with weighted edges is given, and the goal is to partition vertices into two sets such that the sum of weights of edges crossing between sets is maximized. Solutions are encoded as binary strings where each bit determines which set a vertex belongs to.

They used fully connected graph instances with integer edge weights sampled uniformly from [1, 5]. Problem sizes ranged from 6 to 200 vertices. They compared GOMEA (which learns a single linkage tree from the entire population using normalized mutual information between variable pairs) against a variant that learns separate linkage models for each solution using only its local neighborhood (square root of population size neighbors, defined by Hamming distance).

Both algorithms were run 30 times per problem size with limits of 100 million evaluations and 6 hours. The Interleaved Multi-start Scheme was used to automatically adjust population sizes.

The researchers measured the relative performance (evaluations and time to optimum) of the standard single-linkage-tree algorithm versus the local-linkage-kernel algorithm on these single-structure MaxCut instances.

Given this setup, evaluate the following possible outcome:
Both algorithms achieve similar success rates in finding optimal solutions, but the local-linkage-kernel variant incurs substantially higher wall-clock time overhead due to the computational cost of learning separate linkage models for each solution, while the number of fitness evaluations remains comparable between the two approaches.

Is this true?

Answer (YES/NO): NO